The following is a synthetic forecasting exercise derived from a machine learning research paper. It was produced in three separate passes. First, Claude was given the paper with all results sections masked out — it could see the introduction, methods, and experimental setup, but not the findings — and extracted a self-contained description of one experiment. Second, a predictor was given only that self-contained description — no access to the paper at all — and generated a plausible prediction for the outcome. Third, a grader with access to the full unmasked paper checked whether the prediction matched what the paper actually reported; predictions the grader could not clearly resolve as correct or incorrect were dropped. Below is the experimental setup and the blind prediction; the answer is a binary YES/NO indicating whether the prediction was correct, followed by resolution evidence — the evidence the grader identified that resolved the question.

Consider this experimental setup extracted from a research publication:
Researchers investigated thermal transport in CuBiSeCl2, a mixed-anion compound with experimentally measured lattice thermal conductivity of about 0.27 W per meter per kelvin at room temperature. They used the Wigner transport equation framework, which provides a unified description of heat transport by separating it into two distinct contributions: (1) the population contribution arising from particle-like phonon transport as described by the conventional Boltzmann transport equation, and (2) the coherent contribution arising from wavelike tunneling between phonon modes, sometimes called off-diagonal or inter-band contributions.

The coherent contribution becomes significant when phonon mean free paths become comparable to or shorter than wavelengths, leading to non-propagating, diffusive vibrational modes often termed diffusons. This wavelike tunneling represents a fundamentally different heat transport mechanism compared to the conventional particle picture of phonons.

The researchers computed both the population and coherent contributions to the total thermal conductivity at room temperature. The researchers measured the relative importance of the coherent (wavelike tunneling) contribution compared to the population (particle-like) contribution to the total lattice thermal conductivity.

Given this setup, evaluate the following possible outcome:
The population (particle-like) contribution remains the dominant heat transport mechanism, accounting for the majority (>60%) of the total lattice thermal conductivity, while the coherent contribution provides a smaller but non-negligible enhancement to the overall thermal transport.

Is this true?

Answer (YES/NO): YES